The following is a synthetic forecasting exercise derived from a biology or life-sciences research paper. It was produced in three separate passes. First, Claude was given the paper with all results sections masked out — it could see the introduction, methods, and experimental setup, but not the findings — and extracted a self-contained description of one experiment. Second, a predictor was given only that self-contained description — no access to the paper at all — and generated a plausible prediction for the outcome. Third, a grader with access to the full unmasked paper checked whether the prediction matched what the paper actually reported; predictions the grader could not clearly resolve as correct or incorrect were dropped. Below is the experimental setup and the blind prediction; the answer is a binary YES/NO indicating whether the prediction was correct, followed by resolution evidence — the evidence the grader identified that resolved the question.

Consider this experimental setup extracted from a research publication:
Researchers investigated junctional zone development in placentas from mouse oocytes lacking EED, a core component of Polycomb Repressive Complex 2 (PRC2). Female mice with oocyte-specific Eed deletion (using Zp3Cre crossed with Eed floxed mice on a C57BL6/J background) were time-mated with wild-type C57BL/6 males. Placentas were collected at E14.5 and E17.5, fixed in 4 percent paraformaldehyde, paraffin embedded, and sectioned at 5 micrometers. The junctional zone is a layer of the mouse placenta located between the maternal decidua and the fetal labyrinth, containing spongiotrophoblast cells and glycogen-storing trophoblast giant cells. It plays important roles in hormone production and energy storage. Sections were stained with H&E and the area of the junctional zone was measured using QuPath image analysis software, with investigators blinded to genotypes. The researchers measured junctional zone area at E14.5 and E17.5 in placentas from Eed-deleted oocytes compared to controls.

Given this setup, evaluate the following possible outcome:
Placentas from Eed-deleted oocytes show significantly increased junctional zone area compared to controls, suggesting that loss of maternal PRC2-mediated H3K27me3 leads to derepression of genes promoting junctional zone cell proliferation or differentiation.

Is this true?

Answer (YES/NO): YES